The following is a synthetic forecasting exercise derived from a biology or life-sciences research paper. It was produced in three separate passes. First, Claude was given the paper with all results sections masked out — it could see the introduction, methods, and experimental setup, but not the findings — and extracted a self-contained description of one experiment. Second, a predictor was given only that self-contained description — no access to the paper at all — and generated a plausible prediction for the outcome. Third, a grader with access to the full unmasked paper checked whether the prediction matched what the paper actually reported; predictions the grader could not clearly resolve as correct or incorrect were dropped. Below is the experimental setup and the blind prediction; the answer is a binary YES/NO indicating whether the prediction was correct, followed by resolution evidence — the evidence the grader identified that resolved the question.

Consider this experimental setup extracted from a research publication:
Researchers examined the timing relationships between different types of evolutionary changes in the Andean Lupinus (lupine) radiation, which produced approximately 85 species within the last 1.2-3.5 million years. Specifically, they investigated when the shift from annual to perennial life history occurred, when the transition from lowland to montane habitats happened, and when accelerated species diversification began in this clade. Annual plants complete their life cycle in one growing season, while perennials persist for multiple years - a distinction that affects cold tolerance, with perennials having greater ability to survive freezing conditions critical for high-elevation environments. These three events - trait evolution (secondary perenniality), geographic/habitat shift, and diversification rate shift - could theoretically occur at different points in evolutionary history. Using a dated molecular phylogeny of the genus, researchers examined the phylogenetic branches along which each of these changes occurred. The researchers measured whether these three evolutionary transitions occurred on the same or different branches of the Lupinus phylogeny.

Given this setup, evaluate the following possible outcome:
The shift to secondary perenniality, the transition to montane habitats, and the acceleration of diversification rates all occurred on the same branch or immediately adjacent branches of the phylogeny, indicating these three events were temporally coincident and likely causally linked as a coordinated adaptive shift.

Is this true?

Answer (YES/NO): YES